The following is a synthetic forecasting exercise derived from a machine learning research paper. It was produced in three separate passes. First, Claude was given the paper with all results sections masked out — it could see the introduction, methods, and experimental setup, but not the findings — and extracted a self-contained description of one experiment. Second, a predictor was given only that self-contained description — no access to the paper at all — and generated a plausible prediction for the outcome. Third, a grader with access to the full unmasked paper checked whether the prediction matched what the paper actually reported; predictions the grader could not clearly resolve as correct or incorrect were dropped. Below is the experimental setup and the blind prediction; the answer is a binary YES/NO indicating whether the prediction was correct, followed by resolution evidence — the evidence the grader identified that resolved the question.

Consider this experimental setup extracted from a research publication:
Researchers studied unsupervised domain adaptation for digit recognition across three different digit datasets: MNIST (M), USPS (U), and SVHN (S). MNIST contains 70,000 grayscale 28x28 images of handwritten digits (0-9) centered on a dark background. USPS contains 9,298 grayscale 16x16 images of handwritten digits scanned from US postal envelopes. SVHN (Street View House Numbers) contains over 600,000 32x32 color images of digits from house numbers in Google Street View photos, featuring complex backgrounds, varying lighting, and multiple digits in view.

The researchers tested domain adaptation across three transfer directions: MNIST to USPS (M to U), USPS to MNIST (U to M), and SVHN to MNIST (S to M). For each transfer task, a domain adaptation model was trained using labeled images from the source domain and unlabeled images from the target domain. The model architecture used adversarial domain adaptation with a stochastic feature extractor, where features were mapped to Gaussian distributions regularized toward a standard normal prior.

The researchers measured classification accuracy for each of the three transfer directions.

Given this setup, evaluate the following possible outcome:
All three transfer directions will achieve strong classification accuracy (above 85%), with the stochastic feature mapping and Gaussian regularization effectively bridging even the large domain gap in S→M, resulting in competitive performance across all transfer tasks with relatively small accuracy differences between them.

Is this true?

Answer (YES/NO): YES